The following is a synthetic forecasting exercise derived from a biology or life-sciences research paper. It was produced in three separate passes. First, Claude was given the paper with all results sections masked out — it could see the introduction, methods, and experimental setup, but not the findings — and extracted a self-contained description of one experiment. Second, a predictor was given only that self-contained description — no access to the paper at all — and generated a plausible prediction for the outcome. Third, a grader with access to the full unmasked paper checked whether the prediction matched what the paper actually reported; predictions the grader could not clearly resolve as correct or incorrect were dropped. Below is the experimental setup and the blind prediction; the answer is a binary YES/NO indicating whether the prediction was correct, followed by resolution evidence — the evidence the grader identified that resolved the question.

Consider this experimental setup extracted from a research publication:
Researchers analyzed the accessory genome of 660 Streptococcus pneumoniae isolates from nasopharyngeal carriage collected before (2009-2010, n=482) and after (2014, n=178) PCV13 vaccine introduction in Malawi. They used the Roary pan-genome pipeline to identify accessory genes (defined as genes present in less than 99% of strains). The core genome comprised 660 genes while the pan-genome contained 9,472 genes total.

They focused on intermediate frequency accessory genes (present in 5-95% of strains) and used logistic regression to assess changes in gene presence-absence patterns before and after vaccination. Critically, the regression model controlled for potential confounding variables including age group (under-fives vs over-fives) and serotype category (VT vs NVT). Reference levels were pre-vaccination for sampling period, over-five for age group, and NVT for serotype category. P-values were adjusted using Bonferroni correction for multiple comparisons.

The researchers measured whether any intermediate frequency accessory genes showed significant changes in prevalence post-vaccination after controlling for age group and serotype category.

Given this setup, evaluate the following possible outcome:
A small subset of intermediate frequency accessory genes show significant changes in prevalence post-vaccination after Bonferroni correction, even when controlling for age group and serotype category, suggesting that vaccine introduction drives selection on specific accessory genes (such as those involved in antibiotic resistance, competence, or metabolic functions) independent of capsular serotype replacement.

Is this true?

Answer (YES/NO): YES